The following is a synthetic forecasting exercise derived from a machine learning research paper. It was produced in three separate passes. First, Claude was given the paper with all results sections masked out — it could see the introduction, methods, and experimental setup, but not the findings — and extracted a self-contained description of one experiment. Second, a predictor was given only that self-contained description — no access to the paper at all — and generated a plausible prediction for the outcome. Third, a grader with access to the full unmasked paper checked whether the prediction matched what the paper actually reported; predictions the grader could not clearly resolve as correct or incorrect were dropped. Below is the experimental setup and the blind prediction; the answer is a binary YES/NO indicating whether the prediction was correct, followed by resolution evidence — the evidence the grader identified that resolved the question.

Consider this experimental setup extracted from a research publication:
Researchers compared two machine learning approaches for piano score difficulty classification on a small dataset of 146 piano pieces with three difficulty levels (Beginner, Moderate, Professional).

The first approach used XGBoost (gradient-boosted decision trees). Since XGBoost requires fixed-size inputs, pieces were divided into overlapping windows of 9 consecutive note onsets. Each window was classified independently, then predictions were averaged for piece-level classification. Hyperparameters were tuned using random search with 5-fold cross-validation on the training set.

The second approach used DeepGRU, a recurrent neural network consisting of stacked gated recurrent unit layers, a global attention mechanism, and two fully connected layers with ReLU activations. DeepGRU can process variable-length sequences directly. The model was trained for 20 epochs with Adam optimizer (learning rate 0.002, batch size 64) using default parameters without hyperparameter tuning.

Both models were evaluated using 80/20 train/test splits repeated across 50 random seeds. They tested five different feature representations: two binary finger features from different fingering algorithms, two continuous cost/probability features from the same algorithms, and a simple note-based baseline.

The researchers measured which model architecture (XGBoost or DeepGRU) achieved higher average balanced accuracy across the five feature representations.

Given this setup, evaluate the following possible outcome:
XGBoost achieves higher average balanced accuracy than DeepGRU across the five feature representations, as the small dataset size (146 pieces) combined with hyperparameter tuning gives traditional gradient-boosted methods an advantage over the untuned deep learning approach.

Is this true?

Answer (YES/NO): NO